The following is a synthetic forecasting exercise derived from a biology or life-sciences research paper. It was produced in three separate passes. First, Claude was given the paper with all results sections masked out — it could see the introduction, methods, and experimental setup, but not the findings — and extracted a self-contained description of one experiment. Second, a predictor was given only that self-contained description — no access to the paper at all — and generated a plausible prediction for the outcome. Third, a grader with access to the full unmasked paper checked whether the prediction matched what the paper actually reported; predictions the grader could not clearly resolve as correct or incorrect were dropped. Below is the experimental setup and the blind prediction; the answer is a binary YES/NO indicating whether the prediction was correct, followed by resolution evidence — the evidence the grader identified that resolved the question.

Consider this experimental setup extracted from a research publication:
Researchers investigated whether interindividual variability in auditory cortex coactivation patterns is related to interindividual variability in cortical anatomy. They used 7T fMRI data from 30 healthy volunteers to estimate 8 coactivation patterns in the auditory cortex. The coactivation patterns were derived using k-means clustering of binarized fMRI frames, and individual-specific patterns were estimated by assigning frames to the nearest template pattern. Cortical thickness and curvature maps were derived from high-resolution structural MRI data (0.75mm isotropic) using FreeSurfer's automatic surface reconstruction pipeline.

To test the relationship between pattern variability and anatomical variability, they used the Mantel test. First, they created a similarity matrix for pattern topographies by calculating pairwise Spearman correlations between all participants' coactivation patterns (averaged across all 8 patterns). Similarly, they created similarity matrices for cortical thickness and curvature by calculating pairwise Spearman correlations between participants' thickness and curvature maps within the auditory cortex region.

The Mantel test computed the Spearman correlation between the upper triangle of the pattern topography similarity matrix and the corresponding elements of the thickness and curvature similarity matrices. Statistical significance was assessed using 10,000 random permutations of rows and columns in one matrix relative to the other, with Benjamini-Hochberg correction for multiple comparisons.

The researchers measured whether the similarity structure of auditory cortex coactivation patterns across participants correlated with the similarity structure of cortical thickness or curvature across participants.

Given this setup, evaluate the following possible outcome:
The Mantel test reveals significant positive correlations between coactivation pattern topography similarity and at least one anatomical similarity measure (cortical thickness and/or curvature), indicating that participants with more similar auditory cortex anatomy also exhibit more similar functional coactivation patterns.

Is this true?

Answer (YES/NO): NO